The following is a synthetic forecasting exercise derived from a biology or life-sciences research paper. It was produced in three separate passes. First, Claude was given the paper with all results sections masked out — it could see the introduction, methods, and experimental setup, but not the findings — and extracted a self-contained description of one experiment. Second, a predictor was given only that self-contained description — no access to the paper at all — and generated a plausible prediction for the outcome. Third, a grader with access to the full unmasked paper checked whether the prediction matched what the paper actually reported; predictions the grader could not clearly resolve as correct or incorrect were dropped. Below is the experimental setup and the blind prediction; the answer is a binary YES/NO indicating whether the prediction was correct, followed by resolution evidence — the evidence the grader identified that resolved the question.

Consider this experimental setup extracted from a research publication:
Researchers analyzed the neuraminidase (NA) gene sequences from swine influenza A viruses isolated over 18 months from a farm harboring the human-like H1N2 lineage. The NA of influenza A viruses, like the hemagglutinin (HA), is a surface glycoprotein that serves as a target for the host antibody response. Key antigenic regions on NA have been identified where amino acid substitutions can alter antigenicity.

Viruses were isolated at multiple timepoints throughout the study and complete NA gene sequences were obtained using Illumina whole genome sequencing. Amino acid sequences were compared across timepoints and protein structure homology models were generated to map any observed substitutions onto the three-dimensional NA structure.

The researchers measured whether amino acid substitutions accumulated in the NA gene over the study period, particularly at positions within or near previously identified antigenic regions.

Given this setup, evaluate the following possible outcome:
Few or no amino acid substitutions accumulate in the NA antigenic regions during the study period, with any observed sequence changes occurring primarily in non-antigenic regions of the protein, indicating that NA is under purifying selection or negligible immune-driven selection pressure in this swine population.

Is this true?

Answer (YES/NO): NO